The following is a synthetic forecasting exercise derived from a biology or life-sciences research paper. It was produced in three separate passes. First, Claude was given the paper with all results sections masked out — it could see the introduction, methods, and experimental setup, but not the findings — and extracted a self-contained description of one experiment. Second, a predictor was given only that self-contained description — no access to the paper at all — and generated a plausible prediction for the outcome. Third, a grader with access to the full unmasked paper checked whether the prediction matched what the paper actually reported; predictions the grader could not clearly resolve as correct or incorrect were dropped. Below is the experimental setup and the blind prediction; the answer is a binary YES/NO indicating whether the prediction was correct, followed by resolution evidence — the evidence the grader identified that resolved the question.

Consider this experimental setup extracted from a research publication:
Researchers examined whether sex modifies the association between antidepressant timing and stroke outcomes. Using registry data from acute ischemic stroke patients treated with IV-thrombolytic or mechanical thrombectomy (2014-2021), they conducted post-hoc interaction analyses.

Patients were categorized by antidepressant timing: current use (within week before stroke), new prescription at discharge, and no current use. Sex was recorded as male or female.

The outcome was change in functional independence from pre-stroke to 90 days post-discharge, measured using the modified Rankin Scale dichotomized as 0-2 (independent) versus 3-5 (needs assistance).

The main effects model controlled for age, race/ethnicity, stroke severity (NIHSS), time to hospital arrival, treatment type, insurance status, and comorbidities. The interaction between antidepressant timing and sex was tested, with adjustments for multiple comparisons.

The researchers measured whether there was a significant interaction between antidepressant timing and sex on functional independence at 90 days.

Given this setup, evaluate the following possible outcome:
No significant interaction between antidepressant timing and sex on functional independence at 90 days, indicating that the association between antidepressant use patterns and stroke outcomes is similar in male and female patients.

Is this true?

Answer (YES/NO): NO